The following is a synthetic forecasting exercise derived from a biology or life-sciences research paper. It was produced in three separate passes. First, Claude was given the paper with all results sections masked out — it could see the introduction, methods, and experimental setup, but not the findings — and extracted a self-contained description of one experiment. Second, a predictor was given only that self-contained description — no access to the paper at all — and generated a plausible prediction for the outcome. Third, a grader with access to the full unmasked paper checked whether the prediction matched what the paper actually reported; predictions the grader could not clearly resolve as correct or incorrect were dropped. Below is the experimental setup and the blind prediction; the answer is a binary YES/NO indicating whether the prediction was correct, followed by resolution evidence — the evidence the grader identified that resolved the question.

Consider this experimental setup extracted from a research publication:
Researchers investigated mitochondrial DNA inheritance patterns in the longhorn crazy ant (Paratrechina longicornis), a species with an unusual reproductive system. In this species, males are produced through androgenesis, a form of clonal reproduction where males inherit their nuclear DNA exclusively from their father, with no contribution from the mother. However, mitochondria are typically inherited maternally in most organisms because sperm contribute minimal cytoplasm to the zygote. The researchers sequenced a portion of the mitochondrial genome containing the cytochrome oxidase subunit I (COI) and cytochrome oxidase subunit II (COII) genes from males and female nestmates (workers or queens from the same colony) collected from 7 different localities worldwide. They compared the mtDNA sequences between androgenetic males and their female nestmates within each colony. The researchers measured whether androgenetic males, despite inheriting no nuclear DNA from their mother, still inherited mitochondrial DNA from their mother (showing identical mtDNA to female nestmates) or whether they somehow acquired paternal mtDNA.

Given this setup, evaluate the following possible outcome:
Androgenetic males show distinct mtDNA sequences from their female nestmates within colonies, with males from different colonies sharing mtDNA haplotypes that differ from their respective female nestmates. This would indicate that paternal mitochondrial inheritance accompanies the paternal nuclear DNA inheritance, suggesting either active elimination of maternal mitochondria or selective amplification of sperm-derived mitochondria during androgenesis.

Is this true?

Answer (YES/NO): NO